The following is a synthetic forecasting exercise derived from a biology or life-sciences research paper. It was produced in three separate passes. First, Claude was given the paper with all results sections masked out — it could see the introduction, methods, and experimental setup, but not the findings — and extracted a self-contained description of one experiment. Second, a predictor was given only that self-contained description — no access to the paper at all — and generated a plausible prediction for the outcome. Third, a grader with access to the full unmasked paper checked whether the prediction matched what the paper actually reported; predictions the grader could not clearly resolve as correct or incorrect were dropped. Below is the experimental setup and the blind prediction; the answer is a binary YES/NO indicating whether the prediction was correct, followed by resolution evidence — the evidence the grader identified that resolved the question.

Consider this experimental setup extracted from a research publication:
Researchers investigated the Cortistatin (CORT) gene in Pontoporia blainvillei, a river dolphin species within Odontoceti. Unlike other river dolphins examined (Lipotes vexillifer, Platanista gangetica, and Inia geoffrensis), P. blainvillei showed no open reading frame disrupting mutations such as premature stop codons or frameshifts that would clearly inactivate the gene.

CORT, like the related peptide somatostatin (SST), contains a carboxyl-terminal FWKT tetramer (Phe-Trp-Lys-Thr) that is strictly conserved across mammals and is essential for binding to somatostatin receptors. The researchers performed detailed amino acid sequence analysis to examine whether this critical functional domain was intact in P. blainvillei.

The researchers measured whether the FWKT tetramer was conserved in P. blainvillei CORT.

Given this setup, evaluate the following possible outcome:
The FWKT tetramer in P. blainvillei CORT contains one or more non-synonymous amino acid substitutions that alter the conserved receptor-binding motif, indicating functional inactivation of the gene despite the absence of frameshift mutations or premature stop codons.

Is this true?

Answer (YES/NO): YES